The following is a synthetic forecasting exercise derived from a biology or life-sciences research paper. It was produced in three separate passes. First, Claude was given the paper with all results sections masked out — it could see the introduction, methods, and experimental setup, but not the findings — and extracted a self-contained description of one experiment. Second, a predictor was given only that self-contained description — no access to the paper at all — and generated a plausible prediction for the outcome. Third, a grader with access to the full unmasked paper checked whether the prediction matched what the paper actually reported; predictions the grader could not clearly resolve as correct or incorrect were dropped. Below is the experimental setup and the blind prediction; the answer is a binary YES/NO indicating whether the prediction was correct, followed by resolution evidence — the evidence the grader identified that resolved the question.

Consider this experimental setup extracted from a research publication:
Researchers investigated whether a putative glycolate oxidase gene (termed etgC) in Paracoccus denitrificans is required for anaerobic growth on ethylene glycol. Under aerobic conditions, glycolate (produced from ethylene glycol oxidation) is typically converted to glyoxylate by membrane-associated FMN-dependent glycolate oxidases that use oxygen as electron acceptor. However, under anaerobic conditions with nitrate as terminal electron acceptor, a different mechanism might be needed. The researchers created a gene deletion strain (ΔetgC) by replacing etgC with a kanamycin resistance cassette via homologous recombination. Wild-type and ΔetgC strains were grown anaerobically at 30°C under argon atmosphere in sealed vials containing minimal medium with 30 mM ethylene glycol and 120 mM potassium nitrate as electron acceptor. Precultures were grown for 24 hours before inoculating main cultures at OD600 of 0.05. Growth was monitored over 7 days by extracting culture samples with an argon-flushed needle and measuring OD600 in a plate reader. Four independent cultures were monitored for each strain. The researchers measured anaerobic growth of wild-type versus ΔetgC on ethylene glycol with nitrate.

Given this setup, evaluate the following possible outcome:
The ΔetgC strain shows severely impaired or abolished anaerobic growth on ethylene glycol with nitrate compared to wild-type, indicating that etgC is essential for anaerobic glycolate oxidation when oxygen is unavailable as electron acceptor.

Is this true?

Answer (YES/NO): YES